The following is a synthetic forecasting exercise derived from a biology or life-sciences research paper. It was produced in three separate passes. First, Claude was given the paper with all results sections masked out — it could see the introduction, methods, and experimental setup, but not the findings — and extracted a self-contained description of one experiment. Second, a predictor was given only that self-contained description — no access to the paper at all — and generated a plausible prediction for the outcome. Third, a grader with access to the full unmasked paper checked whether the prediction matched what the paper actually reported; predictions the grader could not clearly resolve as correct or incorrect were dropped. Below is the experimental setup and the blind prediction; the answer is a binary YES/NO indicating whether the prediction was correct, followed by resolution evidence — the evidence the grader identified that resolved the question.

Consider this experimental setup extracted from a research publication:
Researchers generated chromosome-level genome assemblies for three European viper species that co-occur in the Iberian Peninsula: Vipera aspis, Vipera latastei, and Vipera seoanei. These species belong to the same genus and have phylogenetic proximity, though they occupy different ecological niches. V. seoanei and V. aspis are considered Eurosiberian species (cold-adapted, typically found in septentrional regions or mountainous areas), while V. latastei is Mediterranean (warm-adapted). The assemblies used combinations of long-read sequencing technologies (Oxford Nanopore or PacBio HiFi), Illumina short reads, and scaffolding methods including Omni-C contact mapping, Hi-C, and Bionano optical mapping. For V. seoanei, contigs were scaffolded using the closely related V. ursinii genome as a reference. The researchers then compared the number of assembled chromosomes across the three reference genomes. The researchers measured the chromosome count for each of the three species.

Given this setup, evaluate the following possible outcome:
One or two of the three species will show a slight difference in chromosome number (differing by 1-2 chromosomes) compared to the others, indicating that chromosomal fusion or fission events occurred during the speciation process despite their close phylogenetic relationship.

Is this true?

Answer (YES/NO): NO